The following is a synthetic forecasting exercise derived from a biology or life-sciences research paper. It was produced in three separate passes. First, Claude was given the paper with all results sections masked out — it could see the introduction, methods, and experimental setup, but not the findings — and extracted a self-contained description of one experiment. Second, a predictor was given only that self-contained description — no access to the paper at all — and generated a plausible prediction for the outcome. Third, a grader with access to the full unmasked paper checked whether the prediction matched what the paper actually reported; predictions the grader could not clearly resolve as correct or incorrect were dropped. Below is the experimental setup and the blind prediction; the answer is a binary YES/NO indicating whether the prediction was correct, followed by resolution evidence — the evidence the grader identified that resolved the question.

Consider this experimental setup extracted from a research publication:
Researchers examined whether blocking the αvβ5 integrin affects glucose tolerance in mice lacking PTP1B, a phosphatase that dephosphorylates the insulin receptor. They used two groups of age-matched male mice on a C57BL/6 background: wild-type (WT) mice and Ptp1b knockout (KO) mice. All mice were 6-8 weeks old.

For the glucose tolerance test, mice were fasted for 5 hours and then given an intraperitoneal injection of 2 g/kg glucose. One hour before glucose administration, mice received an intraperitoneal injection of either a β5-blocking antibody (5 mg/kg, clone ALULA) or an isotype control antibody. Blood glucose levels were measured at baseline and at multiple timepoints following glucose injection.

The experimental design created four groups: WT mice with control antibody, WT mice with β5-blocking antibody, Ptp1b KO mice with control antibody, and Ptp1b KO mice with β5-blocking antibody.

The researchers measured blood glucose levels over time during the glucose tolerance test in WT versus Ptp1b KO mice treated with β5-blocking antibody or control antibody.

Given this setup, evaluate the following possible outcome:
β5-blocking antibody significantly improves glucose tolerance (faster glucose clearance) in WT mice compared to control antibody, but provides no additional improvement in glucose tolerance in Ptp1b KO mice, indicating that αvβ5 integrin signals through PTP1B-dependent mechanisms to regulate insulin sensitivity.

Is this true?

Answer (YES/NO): YES